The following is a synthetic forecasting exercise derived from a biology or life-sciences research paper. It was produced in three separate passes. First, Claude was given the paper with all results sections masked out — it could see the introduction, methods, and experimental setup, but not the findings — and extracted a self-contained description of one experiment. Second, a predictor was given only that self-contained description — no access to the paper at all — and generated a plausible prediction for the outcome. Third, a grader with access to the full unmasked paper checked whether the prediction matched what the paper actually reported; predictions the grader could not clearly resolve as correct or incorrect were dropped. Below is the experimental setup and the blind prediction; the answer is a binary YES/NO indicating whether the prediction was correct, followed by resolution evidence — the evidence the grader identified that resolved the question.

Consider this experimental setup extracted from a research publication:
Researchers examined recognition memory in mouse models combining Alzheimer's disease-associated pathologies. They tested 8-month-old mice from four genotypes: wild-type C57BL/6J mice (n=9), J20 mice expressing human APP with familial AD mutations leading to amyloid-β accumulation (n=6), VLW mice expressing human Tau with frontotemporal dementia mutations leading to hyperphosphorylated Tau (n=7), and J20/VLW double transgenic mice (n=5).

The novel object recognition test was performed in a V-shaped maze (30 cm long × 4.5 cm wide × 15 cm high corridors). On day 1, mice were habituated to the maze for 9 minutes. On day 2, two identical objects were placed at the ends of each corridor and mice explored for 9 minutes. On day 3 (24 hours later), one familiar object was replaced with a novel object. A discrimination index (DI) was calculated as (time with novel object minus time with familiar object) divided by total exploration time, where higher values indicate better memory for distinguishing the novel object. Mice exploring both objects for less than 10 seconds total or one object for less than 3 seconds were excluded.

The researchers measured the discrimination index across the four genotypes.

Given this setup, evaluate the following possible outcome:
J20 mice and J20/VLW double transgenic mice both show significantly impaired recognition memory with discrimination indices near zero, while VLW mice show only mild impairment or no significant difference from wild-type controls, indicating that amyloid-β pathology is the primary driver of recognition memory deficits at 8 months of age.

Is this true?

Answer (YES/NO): NO